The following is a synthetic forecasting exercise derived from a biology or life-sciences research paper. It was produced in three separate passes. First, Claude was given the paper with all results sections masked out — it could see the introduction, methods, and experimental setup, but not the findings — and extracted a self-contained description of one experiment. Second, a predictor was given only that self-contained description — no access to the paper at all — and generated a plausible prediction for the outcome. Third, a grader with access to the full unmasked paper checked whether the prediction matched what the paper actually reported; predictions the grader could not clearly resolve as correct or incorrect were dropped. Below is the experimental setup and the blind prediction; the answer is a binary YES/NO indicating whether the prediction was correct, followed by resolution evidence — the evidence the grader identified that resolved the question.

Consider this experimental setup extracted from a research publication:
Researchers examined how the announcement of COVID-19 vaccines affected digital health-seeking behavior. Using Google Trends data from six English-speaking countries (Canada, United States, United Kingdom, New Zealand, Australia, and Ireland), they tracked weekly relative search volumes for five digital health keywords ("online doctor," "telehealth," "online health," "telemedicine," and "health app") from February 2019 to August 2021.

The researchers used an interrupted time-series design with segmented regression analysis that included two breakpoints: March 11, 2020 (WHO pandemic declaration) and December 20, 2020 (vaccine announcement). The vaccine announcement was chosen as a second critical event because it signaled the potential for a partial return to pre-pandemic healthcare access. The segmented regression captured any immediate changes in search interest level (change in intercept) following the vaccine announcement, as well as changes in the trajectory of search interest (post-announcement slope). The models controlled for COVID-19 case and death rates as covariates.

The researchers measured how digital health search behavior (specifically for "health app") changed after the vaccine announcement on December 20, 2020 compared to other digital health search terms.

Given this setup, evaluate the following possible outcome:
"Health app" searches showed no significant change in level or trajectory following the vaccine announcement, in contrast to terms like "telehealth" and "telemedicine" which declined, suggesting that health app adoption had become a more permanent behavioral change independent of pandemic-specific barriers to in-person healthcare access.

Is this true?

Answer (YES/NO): NO